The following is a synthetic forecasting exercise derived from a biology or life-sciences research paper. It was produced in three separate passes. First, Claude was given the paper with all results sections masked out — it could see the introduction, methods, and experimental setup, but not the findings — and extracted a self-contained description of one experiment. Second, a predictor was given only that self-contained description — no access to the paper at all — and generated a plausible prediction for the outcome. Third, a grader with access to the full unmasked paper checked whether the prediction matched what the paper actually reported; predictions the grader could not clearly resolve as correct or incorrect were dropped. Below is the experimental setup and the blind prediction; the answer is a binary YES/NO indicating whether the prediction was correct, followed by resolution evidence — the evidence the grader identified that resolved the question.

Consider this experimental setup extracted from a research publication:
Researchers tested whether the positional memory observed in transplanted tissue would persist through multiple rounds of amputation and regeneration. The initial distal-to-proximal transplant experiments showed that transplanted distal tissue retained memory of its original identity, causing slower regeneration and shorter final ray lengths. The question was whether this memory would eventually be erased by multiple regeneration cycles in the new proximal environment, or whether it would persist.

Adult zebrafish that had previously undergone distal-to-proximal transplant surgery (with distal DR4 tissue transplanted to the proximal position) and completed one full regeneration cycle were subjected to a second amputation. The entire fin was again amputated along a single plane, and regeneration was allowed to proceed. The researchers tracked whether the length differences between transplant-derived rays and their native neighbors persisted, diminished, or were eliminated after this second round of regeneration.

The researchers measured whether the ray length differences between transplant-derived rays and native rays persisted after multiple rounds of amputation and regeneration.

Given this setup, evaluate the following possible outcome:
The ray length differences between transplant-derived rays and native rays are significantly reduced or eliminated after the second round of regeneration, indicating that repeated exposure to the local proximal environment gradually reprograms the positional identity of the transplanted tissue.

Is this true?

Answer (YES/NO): NO